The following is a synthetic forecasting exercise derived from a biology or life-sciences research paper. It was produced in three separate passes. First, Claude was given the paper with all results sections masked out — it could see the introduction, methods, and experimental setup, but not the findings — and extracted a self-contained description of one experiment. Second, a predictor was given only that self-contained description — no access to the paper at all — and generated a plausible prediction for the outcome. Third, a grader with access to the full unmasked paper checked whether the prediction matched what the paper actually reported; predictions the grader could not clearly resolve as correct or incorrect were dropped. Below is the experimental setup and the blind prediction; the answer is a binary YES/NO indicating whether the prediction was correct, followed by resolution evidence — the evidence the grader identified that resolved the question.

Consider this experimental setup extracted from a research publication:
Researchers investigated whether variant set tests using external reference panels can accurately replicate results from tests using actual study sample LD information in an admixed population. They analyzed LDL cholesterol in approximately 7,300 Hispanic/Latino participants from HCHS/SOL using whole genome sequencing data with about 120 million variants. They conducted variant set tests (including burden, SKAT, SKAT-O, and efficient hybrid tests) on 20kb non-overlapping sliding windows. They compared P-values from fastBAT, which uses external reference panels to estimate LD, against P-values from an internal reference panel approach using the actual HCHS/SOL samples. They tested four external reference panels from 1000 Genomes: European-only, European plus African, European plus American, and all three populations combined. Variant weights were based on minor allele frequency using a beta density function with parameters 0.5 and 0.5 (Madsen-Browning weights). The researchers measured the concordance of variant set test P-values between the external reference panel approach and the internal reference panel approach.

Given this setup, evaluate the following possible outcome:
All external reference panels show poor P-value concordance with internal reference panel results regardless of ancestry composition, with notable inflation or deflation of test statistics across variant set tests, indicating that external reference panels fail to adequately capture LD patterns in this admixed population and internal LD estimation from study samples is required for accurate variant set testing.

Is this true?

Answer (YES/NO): YES